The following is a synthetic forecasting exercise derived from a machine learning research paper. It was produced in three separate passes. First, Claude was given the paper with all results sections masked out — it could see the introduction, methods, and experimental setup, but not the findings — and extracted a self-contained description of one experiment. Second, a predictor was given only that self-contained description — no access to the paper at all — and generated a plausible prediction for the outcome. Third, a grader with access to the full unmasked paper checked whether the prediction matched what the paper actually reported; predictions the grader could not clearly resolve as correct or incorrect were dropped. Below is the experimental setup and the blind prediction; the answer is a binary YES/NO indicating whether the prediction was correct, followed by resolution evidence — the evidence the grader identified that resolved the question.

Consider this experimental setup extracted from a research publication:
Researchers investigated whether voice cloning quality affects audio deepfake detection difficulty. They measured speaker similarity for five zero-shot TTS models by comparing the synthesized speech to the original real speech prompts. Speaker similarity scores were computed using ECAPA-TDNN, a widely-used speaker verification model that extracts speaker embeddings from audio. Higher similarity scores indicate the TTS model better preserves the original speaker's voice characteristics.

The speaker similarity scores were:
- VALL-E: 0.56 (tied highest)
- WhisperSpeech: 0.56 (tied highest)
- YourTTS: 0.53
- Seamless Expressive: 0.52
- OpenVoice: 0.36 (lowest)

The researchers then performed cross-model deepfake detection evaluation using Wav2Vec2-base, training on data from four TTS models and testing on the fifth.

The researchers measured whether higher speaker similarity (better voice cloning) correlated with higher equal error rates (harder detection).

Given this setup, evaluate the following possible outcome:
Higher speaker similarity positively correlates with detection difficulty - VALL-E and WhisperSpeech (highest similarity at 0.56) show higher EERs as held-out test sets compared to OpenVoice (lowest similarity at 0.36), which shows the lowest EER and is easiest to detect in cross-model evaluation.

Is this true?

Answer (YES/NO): NO